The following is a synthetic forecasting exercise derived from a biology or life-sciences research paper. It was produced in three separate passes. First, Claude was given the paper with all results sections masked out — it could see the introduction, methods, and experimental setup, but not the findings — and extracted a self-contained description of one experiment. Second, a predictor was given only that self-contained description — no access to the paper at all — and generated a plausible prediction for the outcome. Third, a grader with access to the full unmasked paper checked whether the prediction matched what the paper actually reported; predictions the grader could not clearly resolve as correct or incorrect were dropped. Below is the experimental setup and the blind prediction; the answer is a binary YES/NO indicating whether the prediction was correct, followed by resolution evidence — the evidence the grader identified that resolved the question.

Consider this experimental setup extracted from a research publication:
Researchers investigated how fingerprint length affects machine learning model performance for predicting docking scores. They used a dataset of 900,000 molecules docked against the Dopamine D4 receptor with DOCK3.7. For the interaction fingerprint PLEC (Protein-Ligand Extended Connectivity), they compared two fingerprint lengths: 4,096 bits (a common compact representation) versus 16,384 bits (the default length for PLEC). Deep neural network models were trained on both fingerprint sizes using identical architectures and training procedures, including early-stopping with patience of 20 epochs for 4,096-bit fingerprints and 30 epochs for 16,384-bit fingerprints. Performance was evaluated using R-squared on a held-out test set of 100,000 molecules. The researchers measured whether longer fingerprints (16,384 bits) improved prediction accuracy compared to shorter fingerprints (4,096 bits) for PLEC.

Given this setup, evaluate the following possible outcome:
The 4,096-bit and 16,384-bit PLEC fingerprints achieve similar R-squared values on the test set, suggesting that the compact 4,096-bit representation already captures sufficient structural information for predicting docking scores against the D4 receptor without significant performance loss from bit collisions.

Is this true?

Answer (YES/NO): NO